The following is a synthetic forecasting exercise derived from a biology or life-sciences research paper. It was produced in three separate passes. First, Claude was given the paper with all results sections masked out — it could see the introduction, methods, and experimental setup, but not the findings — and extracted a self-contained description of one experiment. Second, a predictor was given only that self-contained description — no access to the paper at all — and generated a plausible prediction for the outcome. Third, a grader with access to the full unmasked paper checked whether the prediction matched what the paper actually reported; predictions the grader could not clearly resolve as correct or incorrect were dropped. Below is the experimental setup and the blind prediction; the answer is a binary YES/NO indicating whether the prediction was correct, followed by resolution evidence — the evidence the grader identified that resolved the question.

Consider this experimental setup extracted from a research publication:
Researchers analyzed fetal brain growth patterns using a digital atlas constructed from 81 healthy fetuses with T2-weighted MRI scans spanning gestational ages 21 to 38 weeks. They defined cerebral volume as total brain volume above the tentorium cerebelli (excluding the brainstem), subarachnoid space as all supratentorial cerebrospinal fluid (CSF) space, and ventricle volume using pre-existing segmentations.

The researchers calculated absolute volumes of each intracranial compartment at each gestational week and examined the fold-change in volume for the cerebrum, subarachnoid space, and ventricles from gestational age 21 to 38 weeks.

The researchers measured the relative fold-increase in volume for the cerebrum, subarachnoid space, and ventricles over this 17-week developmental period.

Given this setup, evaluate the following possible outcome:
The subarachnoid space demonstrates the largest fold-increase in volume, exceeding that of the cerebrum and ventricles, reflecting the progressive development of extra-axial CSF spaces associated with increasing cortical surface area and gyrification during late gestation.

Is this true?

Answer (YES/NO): NO